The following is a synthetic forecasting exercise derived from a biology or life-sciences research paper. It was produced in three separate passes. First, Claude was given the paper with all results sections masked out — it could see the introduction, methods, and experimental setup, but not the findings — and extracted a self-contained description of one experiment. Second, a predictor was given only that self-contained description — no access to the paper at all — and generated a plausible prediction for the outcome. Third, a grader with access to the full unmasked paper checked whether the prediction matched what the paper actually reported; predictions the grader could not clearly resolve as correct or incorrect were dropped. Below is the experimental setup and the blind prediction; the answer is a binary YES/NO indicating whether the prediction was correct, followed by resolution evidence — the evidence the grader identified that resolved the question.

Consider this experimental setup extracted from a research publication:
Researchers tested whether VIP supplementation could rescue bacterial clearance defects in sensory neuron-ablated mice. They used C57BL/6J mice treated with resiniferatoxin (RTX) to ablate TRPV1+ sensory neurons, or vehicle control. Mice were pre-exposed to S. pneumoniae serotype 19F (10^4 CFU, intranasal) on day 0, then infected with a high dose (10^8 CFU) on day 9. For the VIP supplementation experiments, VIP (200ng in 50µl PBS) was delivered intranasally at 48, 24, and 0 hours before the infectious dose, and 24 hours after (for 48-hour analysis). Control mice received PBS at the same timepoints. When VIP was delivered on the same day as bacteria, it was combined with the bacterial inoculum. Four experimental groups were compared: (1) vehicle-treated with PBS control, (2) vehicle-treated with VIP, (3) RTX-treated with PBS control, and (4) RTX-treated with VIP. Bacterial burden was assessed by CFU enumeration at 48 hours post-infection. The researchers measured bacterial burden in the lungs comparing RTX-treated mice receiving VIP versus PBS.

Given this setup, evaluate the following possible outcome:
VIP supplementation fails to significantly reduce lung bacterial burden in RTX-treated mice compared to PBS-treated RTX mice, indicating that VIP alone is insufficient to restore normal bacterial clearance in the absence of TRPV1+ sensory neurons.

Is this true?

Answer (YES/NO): NO